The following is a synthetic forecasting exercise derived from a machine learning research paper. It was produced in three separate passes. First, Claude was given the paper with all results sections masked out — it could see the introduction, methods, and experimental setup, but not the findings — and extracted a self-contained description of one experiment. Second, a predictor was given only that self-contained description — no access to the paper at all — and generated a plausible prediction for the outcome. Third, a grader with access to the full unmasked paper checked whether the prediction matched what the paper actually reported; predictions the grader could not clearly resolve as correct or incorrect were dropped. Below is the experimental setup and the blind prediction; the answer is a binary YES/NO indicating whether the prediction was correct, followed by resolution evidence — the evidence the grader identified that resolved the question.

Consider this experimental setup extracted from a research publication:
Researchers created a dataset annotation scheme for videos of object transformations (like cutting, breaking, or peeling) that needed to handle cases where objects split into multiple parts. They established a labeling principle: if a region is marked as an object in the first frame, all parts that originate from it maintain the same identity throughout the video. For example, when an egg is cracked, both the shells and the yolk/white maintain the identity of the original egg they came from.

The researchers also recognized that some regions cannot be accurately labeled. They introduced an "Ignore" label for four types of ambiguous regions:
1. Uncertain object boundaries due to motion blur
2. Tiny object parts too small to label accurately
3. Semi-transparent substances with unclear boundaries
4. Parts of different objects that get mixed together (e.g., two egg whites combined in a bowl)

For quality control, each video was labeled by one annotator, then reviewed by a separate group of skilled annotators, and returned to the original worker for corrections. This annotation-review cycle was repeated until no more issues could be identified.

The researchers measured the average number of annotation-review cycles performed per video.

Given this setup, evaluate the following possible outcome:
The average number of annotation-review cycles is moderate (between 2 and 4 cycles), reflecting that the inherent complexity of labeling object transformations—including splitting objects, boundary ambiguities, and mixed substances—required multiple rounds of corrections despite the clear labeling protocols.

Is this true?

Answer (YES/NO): YES